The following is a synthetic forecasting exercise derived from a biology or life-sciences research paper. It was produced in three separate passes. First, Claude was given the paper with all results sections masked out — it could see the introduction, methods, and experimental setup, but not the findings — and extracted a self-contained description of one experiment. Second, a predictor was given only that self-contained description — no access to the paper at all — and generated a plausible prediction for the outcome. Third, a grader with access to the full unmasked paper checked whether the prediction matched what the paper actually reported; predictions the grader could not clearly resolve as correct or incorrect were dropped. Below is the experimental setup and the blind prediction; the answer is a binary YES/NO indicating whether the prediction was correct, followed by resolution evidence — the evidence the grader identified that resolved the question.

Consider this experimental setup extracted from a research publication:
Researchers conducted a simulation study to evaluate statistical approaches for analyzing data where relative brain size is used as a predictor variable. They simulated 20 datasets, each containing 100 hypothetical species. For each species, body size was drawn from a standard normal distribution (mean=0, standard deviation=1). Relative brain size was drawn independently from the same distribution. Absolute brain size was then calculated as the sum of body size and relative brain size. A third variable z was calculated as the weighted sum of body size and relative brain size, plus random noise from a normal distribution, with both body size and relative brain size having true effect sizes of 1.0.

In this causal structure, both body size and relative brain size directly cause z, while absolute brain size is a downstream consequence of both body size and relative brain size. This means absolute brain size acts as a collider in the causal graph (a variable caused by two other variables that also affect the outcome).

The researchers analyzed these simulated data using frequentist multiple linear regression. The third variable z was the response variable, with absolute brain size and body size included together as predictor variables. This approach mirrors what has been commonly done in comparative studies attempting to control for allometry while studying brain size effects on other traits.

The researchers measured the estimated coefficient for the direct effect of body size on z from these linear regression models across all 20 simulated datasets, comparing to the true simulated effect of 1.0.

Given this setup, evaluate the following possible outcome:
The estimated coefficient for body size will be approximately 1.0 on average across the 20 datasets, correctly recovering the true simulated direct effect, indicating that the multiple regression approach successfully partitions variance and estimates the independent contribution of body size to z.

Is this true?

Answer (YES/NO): NO